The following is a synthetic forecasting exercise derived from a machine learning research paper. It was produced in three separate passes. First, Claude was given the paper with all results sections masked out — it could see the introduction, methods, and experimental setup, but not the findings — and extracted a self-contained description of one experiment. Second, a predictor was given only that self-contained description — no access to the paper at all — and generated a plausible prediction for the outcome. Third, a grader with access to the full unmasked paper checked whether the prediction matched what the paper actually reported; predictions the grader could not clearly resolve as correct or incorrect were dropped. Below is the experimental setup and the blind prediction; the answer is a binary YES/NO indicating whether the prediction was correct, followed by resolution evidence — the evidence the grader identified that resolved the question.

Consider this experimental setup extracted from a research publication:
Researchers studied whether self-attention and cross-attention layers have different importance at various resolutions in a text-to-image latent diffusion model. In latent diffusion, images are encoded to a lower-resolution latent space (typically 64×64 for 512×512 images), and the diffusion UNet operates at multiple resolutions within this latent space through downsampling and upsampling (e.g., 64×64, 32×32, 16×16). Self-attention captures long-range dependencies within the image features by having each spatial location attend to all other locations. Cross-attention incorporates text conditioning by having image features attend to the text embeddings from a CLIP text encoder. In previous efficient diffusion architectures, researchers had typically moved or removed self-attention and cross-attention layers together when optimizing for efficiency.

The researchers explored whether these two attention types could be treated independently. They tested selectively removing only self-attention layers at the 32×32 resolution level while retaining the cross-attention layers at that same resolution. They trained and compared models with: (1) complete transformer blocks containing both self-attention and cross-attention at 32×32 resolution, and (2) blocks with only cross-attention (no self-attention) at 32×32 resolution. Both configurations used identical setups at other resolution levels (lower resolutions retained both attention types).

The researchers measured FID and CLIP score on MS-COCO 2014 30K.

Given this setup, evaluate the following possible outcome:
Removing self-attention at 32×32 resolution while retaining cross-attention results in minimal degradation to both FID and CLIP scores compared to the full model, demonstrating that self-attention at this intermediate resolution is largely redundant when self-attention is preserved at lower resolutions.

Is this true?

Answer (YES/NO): YES